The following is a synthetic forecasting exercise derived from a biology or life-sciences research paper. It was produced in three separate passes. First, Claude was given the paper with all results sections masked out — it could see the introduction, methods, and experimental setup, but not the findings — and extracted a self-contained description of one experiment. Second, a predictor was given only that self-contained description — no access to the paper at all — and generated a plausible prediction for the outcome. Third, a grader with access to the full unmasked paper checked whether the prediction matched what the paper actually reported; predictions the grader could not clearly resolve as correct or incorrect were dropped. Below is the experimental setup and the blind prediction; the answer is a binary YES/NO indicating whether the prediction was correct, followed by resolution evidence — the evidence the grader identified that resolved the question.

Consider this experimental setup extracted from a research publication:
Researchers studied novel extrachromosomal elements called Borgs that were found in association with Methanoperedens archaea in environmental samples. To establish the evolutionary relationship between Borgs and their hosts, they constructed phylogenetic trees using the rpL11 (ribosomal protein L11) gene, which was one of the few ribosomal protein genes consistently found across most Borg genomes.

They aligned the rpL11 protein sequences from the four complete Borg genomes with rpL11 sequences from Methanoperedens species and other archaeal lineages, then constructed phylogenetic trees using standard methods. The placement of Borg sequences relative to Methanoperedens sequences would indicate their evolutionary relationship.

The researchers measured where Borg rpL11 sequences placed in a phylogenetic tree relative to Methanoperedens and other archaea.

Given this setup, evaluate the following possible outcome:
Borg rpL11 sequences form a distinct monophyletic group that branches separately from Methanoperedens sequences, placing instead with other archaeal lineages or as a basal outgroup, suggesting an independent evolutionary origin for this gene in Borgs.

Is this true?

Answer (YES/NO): NO